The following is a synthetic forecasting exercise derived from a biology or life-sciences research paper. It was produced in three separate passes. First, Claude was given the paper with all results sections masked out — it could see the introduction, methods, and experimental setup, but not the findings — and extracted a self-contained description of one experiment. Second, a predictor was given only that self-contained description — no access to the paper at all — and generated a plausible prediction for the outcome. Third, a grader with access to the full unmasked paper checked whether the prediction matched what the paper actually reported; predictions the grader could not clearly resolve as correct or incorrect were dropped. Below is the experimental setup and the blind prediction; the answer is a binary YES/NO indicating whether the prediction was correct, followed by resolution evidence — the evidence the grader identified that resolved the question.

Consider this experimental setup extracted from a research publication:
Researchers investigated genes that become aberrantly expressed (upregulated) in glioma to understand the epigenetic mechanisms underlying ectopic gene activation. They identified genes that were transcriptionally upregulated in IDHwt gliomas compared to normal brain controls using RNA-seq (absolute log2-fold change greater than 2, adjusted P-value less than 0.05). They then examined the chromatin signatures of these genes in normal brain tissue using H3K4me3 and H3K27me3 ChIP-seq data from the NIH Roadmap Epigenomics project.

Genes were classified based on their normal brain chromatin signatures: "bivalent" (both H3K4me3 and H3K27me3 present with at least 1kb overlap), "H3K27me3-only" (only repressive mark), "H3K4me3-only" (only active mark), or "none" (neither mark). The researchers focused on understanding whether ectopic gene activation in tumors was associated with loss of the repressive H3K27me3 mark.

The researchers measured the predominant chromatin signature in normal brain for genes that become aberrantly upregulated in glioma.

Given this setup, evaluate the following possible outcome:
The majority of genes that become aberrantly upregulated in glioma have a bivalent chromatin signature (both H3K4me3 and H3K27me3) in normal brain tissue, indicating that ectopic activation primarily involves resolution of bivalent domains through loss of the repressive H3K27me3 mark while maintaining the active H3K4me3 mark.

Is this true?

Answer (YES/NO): NO